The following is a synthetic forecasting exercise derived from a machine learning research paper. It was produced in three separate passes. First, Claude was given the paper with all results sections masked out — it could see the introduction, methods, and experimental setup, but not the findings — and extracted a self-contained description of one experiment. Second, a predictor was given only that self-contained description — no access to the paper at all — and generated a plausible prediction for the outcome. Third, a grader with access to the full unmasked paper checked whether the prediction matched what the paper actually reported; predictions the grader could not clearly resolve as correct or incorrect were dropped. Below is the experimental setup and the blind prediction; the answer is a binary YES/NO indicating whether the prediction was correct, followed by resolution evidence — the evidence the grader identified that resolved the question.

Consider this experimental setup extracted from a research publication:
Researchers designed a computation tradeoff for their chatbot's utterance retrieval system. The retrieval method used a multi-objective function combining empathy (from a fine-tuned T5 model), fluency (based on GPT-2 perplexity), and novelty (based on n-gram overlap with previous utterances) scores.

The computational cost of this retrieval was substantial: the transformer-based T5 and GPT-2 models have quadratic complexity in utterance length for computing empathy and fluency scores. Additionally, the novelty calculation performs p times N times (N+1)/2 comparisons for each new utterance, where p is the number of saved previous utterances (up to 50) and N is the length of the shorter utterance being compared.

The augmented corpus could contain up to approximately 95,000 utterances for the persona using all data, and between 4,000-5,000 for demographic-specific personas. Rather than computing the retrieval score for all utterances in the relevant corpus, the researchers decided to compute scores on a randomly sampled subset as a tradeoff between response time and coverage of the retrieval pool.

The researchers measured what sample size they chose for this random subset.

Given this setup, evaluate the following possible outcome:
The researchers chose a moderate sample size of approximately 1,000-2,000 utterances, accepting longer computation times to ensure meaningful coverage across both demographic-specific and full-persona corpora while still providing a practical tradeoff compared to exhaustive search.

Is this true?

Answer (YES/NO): NO